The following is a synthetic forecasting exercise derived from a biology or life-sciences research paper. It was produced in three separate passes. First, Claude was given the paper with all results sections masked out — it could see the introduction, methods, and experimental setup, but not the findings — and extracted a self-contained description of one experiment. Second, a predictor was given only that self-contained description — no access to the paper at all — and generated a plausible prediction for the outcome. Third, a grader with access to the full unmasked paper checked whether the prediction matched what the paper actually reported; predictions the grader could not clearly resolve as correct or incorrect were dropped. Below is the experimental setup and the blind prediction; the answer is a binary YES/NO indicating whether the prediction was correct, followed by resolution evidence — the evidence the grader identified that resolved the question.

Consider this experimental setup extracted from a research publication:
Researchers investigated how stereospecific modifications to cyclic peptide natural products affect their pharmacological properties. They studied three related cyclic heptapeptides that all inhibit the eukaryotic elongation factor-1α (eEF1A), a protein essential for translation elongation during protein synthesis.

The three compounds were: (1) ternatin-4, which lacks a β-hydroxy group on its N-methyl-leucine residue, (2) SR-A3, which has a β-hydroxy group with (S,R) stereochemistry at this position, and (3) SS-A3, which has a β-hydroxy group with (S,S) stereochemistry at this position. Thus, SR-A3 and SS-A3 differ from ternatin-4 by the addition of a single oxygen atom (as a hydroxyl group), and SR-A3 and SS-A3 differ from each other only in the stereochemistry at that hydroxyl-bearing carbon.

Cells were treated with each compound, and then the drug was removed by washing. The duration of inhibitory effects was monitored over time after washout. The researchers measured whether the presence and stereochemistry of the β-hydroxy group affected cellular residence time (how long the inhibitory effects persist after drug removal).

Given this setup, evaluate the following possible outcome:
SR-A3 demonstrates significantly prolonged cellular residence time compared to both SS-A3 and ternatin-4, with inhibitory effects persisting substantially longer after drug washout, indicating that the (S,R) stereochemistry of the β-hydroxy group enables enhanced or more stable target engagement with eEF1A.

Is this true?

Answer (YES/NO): YES